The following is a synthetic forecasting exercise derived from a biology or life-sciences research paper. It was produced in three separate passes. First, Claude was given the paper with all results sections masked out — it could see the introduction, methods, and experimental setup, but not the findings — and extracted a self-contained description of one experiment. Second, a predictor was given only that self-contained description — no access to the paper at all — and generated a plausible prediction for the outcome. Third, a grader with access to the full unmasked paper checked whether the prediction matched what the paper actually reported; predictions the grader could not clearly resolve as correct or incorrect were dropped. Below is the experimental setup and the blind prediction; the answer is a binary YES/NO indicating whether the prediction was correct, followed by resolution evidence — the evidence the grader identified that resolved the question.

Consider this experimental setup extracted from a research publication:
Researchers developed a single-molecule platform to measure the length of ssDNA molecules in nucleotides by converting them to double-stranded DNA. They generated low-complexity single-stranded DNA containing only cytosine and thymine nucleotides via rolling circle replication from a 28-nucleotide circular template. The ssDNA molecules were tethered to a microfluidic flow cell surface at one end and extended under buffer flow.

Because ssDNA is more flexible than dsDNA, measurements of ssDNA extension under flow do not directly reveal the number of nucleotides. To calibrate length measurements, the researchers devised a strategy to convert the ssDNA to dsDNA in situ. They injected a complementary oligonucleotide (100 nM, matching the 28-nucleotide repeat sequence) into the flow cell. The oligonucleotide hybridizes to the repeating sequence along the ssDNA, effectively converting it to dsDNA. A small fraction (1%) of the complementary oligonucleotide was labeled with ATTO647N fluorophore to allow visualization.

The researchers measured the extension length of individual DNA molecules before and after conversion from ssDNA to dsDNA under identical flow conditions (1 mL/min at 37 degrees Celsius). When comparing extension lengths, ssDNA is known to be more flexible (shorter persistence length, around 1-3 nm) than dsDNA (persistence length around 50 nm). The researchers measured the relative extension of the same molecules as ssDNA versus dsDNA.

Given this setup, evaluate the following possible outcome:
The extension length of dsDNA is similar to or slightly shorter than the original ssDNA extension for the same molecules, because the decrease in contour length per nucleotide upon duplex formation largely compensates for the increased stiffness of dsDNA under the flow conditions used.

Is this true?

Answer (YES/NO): NO